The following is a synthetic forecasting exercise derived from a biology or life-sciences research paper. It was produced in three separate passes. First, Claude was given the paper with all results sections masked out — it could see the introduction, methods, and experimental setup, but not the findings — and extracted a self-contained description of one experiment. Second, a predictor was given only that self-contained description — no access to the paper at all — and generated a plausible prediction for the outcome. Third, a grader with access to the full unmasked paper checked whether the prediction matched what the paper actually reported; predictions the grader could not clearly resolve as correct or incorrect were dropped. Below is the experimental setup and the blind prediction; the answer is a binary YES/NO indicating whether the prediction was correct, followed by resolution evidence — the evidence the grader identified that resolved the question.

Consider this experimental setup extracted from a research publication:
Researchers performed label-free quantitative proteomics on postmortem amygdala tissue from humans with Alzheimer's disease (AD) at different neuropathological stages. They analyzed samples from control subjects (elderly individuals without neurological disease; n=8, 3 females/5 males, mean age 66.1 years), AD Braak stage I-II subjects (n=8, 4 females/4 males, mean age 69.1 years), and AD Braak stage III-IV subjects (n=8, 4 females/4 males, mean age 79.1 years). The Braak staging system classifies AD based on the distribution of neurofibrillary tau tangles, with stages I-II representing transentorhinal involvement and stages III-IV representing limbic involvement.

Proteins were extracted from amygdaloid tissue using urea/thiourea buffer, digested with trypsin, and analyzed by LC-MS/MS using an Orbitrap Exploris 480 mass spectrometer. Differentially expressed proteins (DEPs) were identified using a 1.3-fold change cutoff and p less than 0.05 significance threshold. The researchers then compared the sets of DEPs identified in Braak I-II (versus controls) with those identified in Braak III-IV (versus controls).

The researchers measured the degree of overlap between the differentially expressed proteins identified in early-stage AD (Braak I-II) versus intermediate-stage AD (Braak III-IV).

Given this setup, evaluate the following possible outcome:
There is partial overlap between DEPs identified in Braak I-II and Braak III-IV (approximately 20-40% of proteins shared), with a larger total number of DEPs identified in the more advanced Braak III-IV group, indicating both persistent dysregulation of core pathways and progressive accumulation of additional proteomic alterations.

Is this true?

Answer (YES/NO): NO